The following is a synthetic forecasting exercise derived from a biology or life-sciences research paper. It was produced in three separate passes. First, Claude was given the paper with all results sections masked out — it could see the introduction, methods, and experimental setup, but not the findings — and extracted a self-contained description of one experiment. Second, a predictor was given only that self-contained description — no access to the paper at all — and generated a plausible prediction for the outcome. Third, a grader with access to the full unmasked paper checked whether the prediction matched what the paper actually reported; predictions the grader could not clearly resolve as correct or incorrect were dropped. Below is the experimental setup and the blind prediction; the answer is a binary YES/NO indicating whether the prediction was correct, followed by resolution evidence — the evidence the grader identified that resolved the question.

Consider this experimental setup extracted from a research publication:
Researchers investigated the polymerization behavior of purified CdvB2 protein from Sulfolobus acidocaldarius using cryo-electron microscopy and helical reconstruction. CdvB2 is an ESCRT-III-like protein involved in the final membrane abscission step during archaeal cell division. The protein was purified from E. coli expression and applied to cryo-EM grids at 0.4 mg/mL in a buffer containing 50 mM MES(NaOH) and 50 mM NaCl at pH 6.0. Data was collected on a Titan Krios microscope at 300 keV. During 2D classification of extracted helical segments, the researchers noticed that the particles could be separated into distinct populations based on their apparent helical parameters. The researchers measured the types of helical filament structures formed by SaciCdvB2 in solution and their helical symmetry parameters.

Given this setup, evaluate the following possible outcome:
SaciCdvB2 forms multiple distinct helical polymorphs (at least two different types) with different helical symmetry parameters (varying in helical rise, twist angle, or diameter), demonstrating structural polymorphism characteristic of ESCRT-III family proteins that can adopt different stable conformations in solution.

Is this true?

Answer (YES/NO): YES